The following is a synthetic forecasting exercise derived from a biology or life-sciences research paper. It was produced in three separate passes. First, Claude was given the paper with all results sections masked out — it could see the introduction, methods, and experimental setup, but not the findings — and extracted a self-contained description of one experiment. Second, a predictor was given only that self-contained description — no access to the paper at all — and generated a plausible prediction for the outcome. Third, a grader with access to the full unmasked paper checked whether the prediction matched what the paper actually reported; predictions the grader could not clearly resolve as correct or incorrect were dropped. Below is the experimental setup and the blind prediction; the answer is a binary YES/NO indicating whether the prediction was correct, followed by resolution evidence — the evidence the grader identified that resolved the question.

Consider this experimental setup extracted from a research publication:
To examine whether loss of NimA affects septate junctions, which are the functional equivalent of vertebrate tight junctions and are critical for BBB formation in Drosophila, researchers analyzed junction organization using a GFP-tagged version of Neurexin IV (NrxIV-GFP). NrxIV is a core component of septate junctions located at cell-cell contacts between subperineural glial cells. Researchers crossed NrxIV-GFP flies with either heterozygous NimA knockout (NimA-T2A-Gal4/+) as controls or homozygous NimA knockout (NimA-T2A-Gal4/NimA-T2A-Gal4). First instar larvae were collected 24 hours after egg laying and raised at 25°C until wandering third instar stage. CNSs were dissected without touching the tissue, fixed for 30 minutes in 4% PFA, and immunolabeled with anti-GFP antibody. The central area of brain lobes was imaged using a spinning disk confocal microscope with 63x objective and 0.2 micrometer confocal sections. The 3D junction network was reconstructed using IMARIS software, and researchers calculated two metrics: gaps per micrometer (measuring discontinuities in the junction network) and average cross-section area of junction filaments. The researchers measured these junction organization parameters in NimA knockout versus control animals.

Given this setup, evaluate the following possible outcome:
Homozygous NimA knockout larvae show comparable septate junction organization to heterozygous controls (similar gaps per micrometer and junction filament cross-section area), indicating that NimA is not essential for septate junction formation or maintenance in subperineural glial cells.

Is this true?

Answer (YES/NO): NO